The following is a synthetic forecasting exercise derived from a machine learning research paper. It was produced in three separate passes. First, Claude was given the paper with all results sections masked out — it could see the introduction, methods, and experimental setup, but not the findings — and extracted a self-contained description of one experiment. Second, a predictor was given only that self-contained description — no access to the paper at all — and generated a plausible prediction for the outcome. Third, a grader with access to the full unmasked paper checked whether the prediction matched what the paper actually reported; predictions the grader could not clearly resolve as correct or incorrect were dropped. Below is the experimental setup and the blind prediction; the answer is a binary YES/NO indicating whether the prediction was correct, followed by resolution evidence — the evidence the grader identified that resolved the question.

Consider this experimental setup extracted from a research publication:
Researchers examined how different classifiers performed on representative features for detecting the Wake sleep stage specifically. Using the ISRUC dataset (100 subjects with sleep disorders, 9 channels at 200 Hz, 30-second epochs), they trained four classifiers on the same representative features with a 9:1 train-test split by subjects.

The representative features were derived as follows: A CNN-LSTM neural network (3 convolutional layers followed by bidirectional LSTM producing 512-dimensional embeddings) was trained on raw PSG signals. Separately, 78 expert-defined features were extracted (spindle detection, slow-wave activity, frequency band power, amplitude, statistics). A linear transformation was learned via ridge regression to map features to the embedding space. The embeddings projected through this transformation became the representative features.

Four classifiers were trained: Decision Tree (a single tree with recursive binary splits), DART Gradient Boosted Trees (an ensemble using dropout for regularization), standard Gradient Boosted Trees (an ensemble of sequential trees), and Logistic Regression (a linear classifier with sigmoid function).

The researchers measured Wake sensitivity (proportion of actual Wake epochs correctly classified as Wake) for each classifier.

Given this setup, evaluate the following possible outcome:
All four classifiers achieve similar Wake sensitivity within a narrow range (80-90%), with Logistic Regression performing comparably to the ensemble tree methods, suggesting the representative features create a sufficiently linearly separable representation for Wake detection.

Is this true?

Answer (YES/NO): YES